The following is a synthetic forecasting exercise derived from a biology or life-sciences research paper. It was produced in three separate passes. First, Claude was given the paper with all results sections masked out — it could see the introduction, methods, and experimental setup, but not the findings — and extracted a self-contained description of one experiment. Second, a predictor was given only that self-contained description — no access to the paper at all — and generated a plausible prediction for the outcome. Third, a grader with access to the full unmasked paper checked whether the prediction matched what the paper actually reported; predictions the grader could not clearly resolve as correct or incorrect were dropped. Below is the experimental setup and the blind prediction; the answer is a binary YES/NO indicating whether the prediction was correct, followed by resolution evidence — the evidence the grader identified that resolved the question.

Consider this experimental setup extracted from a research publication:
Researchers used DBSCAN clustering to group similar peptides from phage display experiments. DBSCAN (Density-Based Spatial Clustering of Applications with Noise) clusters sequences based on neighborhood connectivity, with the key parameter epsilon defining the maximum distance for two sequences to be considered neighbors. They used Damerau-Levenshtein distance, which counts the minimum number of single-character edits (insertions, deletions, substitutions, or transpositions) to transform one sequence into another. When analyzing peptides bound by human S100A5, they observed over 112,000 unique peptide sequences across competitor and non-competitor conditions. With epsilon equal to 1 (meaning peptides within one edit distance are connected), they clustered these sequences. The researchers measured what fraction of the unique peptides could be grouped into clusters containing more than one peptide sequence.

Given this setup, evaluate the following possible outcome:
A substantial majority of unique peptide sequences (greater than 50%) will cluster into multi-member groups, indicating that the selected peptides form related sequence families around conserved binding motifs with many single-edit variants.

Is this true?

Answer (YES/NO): YES